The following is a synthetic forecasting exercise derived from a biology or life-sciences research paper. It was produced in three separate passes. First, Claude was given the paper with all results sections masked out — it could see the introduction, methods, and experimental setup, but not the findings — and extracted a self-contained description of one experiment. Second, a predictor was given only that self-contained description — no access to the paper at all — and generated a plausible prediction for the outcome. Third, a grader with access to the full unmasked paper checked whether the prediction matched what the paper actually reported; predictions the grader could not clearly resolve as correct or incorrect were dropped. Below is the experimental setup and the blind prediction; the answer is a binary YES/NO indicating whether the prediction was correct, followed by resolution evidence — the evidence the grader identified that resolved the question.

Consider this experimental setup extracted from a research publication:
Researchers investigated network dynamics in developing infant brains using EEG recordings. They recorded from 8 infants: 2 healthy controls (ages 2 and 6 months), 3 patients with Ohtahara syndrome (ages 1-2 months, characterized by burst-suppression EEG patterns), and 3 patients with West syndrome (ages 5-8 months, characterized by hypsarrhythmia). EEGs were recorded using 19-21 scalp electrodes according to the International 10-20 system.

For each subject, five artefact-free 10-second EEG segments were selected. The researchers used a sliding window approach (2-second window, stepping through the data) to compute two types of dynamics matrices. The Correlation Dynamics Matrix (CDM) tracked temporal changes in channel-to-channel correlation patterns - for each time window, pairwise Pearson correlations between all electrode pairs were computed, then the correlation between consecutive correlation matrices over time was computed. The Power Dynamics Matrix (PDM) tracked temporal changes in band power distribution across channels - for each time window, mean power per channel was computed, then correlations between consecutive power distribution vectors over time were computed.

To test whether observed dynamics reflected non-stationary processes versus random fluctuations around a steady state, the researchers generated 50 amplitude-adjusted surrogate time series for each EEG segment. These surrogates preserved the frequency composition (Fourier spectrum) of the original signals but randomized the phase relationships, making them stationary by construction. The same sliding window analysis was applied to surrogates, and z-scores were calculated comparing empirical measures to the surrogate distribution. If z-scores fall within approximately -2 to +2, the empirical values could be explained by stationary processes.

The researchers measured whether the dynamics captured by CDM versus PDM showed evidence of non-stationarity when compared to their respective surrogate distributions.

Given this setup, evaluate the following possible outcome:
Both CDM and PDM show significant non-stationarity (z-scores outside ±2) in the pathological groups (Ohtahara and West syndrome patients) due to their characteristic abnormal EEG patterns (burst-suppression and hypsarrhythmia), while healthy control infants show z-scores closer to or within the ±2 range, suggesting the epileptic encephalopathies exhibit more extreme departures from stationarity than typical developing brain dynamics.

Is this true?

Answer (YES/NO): NO